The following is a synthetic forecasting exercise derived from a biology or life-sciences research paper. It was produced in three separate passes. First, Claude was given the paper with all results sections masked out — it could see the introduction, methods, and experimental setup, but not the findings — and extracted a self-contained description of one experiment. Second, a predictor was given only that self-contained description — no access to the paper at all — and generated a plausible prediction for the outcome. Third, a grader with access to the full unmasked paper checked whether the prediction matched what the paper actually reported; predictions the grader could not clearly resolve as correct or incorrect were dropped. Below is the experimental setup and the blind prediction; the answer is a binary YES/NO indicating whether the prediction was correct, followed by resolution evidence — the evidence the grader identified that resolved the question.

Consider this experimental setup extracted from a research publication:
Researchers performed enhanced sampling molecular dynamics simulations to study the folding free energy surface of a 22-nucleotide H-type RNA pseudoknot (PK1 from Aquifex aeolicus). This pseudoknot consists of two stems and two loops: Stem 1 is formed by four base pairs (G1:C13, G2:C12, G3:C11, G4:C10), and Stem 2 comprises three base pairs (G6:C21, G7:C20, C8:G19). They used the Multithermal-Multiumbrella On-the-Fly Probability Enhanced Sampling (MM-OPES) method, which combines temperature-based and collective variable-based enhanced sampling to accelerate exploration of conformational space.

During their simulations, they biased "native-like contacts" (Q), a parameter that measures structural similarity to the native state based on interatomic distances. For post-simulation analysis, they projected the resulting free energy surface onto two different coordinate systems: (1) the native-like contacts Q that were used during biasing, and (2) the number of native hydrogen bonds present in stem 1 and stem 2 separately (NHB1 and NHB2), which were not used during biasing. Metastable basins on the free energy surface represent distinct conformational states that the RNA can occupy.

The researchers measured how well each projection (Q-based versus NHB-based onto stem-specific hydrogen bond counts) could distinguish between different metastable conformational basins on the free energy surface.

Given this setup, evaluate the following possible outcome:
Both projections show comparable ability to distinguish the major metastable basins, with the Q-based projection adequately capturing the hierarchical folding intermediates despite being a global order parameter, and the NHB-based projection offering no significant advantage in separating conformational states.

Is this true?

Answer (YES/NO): NO